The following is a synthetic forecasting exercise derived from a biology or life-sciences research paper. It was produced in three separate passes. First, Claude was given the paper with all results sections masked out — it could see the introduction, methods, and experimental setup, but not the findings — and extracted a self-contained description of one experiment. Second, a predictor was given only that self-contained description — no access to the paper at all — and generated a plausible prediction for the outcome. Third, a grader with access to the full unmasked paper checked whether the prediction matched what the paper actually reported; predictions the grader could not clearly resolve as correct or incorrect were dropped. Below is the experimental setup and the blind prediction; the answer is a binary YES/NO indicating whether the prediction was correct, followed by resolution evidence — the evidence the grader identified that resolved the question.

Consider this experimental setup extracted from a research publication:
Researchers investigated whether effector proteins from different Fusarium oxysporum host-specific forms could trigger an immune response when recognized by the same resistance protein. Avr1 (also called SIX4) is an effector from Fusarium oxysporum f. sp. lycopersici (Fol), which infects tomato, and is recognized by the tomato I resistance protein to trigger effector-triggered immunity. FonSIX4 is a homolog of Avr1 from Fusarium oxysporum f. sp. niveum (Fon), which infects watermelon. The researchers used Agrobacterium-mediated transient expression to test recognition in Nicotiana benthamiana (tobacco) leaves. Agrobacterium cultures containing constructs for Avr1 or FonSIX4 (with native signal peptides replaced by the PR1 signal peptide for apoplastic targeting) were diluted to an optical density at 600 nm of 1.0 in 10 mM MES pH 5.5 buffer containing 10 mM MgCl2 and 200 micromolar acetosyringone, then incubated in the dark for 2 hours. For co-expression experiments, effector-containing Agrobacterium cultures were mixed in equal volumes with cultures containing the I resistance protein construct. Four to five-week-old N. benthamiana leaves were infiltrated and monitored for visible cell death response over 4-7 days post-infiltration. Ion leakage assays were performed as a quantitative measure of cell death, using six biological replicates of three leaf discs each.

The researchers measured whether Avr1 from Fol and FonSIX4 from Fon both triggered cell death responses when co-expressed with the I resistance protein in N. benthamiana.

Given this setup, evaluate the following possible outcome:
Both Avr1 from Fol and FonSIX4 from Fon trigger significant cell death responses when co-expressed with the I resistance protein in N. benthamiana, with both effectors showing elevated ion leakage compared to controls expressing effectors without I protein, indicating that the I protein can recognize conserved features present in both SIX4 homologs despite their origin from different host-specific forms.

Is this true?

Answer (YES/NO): YES